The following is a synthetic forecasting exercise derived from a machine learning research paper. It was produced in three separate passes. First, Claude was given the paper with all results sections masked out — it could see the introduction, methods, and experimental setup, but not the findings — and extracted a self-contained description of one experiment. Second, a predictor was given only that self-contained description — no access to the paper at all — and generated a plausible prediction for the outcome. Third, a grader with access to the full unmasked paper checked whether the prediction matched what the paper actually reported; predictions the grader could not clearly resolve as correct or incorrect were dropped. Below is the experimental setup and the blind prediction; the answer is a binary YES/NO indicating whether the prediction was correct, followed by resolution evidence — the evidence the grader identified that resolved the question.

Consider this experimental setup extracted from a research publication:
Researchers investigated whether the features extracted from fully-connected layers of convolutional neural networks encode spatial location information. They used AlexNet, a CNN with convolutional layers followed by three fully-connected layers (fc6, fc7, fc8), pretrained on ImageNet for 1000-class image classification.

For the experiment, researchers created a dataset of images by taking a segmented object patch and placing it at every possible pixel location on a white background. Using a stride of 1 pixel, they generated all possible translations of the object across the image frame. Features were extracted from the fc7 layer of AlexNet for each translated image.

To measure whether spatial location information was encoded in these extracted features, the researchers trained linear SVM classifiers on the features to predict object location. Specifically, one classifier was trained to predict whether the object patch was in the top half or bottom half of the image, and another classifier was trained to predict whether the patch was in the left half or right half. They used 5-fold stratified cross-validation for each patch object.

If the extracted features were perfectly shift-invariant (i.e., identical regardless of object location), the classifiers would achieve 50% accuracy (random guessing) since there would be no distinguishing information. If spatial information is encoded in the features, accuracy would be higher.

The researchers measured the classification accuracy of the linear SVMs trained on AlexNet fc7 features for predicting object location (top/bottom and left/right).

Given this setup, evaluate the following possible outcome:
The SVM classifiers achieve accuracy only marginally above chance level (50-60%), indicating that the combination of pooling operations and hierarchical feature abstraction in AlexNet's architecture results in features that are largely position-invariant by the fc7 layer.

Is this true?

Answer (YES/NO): NO